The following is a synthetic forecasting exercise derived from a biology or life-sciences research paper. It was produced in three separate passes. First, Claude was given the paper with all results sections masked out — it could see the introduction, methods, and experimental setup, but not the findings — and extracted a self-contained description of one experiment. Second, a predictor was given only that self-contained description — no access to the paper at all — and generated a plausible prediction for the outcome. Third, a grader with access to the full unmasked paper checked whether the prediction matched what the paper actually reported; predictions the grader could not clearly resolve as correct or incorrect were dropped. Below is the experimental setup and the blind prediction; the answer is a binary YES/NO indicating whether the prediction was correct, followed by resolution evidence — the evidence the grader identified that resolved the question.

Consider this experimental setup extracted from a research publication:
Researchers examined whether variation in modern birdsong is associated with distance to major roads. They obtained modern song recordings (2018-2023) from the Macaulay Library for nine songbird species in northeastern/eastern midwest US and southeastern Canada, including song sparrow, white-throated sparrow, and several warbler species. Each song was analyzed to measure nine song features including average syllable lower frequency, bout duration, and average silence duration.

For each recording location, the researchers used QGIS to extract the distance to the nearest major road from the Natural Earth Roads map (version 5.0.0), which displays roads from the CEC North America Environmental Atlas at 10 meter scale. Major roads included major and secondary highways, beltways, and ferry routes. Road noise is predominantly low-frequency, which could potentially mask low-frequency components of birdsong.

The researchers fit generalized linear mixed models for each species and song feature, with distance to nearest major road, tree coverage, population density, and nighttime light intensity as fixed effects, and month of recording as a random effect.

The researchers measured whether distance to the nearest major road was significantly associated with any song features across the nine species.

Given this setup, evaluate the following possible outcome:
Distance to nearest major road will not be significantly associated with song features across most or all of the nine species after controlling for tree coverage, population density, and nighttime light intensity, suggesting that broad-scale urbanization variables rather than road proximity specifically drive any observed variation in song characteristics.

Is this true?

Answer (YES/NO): YES